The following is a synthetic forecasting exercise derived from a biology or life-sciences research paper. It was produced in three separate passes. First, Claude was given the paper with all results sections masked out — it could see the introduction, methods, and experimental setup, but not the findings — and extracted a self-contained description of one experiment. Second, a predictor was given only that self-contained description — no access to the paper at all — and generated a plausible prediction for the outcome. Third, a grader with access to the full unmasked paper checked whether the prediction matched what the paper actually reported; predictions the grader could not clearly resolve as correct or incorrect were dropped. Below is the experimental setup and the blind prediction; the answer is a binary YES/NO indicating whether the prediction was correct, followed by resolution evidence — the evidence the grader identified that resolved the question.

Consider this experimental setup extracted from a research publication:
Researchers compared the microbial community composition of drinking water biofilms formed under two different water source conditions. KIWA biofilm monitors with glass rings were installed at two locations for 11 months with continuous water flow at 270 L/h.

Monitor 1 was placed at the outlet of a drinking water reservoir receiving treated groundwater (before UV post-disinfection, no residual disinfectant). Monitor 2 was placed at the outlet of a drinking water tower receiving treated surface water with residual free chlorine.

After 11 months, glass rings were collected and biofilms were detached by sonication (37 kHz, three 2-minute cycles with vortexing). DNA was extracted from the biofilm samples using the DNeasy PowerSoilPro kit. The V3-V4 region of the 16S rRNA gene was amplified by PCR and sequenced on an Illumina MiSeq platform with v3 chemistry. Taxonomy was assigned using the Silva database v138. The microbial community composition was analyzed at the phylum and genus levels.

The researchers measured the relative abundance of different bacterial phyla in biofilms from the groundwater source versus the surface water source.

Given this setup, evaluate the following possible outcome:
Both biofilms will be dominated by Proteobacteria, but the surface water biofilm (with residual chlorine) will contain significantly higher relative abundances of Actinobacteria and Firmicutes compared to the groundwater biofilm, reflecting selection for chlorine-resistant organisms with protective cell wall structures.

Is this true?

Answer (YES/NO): NO